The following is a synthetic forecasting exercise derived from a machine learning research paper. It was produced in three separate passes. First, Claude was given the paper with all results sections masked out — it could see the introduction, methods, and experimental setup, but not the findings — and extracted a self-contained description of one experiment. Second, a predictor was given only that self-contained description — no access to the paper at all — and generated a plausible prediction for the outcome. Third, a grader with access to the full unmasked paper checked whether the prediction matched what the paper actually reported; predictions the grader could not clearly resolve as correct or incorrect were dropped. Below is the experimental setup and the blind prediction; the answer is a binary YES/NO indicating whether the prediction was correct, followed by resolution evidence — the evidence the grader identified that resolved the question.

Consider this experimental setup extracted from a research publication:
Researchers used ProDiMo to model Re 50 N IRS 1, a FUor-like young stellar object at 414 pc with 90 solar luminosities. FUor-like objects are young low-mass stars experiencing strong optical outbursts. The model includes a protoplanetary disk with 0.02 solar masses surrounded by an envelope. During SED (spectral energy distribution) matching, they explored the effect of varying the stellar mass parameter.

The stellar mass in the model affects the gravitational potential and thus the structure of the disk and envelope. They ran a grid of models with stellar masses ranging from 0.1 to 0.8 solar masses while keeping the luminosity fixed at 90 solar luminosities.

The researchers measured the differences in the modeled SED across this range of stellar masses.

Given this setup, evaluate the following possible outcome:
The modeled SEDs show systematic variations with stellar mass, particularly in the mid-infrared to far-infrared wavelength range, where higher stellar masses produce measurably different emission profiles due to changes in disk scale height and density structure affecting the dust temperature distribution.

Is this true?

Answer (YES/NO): NO